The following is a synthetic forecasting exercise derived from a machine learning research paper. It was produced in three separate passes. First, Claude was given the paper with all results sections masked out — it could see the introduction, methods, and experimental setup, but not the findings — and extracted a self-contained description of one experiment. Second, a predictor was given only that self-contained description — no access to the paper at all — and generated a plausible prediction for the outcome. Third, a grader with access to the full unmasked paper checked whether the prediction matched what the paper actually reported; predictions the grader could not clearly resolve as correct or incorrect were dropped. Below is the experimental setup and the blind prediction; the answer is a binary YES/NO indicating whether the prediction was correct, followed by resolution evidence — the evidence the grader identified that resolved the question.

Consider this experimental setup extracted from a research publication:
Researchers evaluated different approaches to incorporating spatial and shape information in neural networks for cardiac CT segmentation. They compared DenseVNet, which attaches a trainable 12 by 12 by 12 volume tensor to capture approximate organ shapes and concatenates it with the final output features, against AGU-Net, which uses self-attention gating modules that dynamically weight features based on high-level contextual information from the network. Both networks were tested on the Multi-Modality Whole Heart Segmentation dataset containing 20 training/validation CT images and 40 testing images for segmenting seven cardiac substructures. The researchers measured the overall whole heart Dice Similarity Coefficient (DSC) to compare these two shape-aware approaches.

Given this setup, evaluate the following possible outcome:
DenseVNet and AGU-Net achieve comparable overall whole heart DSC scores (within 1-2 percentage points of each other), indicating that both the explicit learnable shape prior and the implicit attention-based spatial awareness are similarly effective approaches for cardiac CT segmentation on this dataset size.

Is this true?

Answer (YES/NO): YES